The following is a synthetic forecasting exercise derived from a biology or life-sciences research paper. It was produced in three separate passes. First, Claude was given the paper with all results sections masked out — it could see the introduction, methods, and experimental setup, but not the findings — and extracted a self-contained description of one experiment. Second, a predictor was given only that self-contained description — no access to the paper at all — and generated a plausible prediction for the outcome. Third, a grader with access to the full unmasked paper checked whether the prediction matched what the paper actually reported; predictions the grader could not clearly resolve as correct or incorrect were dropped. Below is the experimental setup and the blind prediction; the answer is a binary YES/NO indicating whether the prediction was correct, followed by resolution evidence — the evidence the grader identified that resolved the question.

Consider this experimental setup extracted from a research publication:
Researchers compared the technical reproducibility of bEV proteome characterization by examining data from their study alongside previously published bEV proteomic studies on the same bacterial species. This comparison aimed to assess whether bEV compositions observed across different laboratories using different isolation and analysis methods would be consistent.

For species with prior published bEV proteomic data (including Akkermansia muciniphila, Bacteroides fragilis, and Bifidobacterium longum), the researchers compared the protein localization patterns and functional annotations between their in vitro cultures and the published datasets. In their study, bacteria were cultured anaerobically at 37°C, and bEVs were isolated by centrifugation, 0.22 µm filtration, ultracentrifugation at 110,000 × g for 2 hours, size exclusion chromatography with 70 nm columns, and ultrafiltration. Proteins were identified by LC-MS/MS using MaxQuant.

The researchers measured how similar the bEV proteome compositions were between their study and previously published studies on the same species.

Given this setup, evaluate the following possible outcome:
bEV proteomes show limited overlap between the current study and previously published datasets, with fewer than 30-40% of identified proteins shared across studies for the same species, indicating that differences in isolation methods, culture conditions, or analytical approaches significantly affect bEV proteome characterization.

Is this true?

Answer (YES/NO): NO